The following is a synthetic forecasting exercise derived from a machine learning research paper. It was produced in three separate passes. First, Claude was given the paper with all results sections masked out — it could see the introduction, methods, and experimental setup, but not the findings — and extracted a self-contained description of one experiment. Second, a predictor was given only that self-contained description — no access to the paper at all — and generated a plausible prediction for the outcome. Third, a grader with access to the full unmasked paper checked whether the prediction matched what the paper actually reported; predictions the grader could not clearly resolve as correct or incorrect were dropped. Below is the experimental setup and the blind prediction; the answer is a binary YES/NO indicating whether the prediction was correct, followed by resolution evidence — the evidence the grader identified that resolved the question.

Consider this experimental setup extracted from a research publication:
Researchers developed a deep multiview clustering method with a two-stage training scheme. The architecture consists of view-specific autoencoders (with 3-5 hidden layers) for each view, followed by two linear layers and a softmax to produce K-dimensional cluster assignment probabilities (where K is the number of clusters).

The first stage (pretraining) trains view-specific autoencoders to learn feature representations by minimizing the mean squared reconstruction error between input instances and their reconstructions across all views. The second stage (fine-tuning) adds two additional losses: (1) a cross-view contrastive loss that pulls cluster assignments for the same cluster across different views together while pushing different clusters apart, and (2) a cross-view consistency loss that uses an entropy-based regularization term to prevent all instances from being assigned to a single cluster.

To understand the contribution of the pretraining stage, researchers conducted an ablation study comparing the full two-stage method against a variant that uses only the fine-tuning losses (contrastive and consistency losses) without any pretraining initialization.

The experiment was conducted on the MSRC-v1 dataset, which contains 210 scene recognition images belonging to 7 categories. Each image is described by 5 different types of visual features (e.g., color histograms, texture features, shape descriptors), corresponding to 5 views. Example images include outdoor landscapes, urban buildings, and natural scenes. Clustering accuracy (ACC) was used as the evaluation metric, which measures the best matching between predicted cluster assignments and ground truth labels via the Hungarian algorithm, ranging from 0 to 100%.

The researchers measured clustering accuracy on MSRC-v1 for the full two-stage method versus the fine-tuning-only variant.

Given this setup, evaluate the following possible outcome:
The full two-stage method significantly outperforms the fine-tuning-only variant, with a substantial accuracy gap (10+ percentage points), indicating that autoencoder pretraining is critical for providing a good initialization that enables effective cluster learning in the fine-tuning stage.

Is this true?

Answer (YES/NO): YES